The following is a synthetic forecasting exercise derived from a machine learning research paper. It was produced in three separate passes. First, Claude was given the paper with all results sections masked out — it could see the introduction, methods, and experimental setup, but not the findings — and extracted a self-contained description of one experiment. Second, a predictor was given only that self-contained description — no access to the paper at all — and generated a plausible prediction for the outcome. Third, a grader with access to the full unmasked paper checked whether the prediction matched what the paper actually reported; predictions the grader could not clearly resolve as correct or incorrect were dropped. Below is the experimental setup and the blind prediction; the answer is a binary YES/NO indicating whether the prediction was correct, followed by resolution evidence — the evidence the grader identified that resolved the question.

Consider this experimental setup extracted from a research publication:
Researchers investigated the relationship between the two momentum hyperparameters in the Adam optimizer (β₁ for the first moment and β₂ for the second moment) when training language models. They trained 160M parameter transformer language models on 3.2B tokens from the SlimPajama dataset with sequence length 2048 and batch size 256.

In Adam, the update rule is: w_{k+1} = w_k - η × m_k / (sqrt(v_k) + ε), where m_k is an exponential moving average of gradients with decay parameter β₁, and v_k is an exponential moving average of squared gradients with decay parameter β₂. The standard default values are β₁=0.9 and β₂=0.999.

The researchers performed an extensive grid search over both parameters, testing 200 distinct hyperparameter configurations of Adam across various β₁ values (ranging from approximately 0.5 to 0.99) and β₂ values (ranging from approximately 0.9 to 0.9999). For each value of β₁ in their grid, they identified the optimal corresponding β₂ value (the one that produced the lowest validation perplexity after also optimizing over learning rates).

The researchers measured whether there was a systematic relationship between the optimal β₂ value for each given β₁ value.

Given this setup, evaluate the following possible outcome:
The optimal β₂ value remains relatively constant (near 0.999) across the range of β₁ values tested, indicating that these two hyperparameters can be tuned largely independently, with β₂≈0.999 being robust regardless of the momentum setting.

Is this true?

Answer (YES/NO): NO